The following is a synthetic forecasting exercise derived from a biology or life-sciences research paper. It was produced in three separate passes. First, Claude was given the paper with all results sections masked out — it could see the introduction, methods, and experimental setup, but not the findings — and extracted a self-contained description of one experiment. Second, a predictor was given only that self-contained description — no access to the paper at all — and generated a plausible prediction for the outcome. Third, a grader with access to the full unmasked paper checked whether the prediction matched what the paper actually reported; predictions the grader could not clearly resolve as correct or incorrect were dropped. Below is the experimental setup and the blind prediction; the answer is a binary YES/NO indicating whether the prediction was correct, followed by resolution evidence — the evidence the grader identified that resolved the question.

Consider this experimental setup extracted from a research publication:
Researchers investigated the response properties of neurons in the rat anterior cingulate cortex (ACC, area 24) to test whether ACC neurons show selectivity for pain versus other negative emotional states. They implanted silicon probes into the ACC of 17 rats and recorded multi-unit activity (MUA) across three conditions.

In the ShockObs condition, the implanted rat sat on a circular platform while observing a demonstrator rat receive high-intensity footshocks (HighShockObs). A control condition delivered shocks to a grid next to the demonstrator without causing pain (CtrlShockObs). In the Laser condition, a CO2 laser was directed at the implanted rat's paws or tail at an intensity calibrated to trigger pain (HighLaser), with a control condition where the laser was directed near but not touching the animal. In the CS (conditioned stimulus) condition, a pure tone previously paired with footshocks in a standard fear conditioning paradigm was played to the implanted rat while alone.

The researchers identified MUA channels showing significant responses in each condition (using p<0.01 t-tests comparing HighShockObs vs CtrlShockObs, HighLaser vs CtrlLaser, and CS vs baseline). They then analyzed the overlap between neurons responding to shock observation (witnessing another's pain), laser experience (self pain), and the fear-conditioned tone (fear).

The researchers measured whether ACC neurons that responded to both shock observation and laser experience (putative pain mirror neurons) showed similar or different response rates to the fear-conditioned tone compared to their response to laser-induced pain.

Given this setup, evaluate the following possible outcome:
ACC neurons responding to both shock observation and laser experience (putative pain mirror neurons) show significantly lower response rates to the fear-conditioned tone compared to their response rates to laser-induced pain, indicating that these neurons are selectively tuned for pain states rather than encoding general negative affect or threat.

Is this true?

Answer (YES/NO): YES